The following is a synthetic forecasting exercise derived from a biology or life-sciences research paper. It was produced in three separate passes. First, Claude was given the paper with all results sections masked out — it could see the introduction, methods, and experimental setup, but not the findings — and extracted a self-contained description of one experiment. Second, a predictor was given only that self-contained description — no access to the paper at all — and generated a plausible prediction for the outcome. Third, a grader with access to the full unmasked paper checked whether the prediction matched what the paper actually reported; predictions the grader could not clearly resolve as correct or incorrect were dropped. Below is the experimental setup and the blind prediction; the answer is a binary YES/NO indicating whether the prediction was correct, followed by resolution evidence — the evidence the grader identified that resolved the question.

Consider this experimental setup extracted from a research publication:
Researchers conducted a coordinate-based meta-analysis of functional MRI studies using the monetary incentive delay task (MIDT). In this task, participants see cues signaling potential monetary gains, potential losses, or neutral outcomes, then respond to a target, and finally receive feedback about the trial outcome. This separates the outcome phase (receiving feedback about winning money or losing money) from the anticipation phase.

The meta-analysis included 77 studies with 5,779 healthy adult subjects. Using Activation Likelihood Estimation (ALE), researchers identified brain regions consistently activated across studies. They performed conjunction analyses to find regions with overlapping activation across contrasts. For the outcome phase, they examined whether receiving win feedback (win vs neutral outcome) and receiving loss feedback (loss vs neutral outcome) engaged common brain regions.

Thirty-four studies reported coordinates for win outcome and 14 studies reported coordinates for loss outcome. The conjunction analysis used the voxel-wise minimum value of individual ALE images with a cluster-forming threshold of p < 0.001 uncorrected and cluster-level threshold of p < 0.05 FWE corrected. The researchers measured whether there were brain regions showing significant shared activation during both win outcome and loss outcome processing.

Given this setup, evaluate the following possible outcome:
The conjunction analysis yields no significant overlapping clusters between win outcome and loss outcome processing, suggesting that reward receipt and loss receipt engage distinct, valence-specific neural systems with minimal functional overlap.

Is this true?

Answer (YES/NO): YES